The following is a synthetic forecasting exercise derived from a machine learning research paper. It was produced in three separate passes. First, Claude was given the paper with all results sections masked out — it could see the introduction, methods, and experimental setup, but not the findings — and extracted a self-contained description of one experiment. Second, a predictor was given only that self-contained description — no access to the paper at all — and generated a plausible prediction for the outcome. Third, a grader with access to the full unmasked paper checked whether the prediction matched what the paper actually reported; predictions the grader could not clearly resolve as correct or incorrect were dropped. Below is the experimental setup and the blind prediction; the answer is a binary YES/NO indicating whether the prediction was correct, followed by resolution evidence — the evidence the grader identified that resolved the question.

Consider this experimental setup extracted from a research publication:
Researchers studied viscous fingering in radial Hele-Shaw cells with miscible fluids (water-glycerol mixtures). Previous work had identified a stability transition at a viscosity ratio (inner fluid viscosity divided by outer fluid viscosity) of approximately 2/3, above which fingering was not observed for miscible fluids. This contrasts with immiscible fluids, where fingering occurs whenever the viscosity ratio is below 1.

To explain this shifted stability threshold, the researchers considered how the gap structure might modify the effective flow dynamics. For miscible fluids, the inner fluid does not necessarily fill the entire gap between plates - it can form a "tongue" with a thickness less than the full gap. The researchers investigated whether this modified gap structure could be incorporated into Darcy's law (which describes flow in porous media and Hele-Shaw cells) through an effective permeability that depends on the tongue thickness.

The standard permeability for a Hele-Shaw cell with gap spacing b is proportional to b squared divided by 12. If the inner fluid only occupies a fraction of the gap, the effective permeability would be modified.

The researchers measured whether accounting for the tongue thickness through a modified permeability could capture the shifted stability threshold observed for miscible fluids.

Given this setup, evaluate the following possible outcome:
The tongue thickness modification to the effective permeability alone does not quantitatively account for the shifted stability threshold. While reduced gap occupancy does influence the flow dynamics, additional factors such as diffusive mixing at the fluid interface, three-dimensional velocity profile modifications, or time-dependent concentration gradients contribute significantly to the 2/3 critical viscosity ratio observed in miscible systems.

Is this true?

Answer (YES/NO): NO